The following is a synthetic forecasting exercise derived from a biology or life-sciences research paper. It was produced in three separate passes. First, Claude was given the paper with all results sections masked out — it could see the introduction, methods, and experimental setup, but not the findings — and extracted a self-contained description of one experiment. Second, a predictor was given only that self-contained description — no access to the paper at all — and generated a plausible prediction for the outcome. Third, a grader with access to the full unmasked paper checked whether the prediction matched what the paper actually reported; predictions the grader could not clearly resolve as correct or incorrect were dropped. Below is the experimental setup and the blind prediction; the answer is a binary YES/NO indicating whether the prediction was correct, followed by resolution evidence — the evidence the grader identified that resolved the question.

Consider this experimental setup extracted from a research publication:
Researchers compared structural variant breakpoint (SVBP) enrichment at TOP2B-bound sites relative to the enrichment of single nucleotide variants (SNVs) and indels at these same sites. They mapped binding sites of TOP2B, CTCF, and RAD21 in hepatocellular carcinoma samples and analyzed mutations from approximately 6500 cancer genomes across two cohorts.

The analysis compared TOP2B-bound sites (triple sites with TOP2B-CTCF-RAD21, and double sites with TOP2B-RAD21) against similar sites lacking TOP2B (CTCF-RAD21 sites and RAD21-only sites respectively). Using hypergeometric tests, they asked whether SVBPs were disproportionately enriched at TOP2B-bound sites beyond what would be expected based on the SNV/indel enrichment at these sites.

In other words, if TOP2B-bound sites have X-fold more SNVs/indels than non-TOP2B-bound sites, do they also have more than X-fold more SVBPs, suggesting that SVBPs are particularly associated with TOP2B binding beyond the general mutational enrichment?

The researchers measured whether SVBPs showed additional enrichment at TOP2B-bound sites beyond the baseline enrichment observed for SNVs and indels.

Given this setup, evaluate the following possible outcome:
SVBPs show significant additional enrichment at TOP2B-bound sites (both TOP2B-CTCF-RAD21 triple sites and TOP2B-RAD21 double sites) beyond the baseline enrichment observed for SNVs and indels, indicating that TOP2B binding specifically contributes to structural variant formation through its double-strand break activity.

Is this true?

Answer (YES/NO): YES